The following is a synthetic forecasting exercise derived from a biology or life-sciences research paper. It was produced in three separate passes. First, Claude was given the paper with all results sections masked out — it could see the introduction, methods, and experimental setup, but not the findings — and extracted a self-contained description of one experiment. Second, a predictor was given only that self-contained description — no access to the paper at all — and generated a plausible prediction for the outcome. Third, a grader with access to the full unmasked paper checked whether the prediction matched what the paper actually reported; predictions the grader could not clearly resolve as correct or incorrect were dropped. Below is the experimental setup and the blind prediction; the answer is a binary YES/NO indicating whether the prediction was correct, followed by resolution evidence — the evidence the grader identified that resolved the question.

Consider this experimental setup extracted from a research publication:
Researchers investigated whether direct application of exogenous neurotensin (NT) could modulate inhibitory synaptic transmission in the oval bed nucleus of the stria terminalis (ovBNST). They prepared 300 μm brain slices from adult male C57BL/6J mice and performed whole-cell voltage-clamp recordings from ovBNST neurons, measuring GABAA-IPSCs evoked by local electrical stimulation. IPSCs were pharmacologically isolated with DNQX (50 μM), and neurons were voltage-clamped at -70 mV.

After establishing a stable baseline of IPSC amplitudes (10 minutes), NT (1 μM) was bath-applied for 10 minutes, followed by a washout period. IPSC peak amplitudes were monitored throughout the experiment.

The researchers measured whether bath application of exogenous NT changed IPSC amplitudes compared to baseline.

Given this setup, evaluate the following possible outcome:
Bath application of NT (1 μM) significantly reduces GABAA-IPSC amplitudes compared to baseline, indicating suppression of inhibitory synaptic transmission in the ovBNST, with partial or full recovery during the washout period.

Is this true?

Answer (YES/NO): NO